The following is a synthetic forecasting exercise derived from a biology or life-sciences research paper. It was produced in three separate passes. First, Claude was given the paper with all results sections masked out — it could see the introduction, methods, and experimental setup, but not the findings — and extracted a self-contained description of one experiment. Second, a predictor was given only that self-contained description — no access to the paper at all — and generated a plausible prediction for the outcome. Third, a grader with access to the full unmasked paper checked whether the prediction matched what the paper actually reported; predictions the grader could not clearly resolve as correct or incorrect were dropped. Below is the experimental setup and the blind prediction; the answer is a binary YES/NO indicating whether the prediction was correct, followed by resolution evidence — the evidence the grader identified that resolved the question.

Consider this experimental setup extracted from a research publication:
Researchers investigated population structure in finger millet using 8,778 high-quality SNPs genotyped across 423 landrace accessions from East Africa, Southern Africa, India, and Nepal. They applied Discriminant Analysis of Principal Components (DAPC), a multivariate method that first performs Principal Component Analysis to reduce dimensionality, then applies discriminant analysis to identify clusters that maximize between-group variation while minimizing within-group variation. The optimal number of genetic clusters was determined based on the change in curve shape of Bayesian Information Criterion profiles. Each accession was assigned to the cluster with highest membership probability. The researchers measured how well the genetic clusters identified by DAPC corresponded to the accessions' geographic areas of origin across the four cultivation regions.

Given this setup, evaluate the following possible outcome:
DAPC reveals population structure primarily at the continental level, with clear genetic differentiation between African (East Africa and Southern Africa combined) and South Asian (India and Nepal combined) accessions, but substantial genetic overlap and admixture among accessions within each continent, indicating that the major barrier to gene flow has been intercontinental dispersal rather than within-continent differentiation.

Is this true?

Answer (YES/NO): NO